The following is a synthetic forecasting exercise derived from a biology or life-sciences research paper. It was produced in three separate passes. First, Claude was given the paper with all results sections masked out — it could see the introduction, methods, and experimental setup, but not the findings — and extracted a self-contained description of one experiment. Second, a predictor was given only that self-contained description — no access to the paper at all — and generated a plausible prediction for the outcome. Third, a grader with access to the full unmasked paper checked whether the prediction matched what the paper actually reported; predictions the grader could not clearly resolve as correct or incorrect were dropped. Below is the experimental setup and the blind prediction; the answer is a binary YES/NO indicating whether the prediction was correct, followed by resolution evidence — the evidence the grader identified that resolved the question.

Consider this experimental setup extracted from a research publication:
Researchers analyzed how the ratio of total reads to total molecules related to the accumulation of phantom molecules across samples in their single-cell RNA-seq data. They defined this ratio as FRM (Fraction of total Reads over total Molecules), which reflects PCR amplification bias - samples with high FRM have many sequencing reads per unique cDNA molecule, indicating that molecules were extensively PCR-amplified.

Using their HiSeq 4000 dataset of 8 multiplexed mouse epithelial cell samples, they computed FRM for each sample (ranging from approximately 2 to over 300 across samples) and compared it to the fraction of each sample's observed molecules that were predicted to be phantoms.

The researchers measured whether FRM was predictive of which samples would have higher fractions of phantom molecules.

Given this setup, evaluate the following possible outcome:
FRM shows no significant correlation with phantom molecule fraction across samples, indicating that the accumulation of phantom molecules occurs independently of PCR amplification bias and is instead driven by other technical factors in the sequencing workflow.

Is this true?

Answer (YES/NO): NO